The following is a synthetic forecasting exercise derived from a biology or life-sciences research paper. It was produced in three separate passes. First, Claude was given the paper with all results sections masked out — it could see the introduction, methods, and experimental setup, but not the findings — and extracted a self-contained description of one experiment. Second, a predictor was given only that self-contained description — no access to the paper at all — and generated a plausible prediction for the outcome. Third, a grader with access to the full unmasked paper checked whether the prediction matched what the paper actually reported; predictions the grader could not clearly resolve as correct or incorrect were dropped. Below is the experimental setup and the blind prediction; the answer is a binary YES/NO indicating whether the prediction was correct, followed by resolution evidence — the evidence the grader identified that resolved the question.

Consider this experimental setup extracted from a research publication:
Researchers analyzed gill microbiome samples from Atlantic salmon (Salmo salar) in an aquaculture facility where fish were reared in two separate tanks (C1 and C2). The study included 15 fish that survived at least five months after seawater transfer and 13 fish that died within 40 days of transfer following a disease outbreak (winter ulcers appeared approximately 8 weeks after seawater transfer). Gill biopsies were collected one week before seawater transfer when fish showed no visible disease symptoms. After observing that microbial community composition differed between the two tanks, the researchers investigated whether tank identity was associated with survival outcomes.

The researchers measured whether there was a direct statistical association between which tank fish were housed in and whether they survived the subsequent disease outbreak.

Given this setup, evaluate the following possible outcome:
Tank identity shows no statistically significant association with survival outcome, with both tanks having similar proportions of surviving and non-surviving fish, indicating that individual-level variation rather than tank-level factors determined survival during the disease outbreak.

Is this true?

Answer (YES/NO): YES